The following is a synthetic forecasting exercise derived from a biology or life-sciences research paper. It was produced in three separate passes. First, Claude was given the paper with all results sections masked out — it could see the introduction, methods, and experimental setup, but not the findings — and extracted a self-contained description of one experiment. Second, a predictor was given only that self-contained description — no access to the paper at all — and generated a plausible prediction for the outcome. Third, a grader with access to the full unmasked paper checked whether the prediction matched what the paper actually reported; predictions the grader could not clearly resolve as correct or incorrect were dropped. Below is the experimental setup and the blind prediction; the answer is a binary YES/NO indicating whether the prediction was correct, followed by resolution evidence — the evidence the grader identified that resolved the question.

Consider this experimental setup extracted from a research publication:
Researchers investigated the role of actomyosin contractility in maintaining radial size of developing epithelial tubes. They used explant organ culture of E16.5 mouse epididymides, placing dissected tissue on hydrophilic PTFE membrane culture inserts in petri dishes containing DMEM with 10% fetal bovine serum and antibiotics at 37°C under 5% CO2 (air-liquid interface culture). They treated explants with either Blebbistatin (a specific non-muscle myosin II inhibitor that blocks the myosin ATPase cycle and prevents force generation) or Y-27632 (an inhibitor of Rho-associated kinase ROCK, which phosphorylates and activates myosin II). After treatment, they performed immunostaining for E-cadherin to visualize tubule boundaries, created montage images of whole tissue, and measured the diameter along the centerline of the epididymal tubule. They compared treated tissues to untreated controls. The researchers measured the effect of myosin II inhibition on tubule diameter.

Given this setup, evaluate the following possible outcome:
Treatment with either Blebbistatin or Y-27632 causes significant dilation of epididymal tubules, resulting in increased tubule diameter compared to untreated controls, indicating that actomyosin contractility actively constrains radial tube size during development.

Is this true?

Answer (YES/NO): YES